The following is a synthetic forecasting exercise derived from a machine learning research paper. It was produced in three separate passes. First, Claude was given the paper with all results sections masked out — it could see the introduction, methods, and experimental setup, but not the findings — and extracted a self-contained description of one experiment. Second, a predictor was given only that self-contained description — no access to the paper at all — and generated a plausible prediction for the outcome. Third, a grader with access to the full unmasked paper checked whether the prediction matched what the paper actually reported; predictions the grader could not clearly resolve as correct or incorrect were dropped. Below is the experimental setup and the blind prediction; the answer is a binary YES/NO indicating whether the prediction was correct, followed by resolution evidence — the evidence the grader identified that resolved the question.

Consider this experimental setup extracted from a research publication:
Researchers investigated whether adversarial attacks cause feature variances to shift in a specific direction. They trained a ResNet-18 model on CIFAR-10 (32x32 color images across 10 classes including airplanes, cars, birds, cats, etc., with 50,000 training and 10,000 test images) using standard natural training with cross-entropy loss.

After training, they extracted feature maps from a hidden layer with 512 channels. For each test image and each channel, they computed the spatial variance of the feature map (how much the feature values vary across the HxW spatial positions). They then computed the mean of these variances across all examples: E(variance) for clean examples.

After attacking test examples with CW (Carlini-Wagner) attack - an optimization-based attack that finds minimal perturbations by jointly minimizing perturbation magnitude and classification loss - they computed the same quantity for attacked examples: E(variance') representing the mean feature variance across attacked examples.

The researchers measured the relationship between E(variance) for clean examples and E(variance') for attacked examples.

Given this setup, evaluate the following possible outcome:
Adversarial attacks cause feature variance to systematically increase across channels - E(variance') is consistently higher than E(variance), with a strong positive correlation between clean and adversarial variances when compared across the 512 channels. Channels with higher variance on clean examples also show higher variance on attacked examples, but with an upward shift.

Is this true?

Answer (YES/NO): NO